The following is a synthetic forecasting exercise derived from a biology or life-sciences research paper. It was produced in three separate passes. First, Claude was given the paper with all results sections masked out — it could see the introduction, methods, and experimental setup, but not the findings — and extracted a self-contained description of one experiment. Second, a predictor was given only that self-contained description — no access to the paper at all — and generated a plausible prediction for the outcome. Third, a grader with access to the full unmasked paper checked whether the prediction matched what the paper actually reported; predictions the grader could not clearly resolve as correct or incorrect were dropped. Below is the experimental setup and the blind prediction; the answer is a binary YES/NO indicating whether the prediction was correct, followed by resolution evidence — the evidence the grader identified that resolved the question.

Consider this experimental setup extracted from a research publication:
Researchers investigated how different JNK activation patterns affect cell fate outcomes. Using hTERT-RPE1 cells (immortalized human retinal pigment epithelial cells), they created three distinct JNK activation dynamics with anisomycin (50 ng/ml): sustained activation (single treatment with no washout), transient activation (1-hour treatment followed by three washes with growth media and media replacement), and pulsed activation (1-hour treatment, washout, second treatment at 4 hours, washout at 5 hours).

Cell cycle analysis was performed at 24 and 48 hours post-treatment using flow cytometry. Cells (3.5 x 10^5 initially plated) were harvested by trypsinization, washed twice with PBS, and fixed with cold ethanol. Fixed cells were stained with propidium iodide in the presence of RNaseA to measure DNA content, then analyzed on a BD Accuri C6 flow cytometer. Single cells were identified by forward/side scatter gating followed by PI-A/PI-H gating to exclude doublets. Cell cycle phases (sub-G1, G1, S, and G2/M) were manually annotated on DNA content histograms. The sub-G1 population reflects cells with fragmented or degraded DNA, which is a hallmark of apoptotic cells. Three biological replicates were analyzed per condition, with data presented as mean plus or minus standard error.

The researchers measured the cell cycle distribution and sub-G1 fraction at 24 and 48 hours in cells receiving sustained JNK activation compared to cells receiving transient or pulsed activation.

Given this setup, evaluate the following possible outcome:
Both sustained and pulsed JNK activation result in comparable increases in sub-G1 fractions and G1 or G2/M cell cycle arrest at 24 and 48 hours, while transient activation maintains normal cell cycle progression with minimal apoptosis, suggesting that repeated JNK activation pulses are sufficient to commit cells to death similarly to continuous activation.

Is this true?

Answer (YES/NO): NO